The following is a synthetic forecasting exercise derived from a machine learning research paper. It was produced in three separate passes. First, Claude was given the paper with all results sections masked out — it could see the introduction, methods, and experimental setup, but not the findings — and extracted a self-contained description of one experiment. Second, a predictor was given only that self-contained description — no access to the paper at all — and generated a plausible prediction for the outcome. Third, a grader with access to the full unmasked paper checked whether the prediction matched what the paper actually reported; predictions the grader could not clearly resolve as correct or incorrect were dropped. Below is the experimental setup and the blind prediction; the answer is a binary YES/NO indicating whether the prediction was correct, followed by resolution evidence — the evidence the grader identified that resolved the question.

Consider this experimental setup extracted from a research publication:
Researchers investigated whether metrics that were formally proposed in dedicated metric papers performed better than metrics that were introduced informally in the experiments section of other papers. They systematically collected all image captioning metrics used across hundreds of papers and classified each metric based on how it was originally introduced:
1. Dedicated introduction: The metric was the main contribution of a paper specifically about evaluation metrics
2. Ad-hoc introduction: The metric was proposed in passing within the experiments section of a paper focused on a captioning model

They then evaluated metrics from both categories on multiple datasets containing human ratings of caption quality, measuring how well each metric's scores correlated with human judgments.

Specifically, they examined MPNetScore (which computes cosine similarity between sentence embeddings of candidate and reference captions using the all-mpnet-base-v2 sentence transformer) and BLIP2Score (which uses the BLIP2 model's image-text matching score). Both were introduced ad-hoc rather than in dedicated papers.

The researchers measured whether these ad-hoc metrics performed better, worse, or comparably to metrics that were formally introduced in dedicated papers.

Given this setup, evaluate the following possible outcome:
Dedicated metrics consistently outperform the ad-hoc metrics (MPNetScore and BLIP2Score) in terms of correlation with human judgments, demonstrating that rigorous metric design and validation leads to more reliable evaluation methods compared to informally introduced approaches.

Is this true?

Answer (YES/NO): NO